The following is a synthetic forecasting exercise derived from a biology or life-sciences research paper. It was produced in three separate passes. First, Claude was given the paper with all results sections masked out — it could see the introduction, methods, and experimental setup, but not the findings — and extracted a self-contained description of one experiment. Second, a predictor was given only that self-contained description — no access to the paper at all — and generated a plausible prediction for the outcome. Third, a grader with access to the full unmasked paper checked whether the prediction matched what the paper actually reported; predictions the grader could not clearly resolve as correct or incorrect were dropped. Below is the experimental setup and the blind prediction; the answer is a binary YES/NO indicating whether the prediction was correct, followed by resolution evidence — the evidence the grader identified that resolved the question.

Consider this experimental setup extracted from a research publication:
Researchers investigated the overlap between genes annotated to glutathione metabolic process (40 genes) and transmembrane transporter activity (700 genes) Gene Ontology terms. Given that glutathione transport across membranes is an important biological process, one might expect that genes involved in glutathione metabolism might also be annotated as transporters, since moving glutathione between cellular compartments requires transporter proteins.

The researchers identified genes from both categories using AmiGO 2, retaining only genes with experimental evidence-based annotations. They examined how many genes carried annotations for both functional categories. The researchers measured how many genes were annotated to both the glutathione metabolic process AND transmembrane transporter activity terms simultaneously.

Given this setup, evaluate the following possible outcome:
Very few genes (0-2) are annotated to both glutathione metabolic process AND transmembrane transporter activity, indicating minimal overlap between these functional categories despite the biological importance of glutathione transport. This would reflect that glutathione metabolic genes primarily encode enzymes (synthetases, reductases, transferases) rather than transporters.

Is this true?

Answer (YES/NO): YES